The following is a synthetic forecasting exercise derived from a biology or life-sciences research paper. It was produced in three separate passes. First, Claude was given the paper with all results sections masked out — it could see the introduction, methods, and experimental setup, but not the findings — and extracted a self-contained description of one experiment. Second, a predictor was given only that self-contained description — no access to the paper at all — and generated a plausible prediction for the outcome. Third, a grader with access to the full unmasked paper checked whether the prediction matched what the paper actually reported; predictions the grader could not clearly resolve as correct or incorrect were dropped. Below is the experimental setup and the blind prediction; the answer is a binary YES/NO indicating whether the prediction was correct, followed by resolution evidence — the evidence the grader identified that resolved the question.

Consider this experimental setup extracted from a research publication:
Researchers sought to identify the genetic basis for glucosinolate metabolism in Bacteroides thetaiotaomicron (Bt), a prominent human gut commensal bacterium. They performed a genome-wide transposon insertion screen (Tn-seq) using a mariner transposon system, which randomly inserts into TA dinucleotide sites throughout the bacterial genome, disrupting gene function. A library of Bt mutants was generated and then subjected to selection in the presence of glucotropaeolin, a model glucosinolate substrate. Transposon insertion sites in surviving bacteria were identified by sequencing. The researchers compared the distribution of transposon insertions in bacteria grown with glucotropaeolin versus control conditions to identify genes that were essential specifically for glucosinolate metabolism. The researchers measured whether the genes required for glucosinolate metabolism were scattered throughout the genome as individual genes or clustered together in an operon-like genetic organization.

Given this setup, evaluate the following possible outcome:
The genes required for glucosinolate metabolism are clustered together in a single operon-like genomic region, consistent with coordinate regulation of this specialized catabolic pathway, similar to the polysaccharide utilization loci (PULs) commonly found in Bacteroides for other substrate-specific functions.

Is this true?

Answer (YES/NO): YES